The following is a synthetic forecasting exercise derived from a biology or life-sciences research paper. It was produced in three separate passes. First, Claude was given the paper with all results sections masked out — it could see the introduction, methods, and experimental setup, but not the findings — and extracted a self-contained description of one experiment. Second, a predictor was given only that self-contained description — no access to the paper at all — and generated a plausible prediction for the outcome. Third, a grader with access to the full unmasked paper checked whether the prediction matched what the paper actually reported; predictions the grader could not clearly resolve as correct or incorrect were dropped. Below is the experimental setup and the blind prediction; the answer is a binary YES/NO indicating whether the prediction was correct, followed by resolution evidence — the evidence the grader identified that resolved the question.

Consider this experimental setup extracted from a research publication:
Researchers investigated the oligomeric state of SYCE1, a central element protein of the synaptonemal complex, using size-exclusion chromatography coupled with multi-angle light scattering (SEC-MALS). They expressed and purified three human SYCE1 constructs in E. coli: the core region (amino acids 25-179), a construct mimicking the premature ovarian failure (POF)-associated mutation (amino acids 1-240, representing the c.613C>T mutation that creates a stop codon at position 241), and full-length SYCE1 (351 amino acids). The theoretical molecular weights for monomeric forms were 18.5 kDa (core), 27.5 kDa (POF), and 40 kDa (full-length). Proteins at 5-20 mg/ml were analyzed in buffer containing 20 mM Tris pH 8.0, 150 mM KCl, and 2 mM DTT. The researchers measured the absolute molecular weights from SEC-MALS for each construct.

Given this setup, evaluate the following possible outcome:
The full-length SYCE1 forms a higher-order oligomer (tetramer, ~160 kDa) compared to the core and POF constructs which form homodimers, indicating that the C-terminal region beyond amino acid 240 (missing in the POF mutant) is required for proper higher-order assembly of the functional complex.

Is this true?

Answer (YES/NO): NO